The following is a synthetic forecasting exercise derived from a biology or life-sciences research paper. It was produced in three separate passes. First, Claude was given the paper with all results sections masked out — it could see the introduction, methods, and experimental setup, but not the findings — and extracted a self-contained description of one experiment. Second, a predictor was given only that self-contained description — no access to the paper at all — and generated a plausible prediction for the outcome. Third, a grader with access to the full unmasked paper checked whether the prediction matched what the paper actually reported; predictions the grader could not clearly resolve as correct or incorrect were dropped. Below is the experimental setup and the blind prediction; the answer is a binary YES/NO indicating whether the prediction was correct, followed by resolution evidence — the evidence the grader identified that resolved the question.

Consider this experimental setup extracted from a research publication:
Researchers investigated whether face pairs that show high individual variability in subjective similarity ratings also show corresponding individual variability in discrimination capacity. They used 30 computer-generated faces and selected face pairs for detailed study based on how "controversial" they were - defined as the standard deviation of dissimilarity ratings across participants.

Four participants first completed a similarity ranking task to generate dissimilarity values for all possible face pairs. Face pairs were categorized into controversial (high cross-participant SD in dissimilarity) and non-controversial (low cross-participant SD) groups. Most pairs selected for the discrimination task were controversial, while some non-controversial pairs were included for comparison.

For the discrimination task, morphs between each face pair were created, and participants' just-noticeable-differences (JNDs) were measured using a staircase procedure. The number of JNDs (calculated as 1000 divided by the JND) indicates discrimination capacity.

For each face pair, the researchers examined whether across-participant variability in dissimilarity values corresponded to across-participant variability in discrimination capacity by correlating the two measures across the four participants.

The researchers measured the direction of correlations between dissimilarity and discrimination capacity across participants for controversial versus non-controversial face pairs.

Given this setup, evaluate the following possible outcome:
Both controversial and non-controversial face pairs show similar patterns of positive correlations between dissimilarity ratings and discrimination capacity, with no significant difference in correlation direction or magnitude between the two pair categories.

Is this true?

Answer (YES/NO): NO